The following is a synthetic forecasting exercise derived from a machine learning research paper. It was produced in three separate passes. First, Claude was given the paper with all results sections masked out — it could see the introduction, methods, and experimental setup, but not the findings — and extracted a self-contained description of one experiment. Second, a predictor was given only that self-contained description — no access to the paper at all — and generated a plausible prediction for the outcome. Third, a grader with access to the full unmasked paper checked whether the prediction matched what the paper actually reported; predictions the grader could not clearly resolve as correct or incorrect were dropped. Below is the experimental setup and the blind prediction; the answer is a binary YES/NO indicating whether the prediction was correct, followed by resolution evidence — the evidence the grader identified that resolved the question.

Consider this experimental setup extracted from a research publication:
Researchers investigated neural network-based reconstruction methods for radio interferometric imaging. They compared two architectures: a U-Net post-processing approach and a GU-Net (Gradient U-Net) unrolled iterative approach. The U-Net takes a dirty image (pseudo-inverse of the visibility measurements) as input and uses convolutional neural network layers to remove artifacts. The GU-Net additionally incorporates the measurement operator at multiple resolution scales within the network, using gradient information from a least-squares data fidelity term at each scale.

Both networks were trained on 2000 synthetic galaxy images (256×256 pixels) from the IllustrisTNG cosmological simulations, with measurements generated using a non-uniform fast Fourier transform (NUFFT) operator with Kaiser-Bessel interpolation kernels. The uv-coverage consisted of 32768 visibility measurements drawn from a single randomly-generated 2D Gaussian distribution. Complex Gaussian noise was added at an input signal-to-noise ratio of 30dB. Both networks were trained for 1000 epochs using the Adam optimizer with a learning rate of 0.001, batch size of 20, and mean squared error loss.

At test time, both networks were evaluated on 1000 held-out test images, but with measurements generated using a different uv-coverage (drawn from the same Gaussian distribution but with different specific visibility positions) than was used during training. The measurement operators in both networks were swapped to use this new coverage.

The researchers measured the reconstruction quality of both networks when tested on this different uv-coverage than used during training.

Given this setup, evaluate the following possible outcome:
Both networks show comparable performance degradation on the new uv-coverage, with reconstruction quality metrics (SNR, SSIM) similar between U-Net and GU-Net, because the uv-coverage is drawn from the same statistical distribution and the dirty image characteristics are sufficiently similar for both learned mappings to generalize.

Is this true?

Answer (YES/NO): NO